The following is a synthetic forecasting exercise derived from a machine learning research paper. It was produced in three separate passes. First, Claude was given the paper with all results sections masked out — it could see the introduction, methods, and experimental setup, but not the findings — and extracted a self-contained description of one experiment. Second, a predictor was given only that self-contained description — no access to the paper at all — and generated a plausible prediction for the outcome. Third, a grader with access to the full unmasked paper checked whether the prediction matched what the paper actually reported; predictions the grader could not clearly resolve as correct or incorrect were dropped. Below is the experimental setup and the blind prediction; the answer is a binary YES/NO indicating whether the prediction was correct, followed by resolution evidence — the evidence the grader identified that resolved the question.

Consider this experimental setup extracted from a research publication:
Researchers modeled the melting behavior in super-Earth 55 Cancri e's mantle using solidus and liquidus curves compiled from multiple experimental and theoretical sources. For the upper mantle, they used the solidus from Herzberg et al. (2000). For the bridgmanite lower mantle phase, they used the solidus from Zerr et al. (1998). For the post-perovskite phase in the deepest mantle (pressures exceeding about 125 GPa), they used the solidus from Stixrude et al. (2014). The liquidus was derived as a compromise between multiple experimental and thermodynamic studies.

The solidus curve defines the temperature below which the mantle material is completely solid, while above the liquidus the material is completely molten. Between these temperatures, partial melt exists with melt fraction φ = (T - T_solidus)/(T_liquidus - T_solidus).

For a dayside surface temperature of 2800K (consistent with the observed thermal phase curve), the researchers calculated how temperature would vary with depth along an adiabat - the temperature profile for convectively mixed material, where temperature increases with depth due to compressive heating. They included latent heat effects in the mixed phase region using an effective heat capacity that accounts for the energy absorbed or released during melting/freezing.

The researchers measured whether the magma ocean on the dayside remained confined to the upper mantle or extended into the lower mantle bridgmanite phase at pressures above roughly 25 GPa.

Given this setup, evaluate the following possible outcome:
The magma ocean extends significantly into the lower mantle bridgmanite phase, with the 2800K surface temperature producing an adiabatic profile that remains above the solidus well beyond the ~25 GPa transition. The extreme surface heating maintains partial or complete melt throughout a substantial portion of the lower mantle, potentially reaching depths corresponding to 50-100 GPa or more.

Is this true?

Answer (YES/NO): NO